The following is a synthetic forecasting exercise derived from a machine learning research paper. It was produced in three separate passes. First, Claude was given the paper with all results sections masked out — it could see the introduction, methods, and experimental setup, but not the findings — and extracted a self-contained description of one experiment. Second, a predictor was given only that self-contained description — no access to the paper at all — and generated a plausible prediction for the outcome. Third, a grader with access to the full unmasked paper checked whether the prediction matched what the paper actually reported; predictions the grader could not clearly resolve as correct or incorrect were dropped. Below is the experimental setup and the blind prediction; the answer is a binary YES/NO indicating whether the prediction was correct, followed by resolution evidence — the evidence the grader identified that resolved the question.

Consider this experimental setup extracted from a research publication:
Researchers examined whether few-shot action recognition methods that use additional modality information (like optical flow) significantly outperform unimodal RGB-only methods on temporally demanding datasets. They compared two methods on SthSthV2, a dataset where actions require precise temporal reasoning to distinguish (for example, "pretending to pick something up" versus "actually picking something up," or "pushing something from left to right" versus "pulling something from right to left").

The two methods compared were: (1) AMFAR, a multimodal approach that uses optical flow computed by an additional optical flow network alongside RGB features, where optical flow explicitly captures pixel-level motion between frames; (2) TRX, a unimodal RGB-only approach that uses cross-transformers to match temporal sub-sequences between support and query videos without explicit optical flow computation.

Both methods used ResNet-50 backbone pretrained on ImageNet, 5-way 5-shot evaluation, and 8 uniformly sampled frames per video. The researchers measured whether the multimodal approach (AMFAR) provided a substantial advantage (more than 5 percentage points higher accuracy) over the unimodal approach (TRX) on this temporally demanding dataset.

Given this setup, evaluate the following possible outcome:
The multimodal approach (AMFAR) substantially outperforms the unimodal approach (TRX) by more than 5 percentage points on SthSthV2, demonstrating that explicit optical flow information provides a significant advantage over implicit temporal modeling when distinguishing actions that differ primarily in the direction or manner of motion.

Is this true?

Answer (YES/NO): YES